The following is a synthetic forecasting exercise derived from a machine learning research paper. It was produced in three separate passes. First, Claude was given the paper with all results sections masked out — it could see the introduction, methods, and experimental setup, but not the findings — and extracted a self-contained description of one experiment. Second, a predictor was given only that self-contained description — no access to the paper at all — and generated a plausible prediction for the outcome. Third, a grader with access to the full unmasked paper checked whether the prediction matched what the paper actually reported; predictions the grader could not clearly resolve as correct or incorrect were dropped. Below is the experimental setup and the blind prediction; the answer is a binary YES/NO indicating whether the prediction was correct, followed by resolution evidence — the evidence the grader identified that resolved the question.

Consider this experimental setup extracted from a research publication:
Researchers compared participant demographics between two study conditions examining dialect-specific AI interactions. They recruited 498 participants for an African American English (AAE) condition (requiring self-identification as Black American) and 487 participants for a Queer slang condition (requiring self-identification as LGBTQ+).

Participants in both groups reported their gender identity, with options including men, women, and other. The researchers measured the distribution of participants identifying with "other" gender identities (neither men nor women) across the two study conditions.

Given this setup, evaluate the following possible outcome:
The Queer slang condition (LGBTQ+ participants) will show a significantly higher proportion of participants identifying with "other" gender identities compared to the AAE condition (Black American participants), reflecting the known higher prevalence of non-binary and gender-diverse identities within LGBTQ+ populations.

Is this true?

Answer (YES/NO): YES